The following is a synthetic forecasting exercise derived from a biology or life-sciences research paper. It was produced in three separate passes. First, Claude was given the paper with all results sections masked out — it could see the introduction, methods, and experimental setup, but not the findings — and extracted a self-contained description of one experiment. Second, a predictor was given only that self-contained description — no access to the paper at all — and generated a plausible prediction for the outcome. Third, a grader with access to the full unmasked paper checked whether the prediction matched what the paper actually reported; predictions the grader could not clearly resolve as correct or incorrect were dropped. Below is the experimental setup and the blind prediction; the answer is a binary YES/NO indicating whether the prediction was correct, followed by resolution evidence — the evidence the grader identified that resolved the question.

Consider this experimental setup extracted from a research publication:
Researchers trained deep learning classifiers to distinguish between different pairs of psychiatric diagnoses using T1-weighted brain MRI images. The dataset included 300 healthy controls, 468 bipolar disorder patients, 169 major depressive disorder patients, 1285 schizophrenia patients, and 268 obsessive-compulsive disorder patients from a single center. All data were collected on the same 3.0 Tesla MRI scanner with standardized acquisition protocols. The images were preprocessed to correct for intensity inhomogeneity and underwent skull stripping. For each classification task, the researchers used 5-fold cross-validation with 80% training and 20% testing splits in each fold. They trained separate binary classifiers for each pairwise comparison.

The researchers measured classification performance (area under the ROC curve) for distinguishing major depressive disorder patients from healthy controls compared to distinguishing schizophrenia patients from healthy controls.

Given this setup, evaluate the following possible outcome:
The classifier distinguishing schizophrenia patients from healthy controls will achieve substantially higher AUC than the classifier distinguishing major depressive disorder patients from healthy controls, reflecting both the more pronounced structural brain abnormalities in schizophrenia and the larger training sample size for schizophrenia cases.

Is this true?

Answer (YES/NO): YES